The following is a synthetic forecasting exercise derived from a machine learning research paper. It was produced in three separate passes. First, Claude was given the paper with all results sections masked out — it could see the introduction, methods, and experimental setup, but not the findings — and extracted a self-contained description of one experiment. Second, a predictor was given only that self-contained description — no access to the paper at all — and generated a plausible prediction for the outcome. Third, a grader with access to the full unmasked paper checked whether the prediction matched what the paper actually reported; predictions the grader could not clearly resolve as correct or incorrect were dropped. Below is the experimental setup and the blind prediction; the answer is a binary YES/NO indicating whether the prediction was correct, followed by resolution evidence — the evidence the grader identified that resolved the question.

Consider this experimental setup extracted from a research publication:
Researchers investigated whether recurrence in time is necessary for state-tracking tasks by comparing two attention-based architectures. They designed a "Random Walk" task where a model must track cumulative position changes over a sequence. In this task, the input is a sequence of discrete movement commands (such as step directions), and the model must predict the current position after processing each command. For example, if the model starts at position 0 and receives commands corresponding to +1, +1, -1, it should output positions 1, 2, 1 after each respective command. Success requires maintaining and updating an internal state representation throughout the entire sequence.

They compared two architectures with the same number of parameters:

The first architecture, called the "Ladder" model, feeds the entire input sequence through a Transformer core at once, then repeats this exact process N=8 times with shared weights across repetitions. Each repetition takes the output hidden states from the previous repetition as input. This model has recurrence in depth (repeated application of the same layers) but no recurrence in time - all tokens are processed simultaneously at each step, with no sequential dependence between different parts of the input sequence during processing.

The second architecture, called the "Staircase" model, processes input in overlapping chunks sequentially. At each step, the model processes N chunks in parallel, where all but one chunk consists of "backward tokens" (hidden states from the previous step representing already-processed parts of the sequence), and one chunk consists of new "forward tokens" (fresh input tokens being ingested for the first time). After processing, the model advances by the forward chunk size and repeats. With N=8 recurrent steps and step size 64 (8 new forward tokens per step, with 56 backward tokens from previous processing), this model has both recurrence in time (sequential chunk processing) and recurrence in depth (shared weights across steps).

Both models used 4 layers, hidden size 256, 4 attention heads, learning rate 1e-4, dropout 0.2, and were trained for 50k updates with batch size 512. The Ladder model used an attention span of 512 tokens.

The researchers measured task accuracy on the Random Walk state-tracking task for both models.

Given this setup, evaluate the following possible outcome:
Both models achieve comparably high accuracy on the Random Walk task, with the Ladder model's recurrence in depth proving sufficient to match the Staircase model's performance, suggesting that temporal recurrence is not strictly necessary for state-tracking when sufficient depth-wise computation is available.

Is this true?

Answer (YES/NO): NO